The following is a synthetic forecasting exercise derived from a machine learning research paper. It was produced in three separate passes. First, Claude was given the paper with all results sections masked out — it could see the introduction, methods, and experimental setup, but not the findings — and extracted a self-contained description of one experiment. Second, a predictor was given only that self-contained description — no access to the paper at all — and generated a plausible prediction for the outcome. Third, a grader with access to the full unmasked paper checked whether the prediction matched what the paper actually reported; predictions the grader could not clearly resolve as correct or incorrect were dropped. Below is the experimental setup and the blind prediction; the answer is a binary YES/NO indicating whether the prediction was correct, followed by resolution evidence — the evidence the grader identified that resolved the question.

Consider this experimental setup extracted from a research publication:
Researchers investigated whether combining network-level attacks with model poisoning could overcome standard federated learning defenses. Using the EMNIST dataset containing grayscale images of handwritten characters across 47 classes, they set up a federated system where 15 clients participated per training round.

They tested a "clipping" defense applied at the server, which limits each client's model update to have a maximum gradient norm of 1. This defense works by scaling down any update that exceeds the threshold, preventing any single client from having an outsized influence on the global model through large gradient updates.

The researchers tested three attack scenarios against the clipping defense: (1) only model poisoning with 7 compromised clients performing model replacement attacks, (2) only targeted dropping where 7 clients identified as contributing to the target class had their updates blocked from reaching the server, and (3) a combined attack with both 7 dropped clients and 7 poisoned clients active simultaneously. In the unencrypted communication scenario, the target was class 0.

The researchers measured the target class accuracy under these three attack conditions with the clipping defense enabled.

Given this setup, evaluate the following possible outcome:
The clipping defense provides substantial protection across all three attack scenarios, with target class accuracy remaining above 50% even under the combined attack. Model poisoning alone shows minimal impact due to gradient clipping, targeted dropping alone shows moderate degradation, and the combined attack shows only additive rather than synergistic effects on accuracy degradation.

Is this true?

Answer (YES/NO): NO